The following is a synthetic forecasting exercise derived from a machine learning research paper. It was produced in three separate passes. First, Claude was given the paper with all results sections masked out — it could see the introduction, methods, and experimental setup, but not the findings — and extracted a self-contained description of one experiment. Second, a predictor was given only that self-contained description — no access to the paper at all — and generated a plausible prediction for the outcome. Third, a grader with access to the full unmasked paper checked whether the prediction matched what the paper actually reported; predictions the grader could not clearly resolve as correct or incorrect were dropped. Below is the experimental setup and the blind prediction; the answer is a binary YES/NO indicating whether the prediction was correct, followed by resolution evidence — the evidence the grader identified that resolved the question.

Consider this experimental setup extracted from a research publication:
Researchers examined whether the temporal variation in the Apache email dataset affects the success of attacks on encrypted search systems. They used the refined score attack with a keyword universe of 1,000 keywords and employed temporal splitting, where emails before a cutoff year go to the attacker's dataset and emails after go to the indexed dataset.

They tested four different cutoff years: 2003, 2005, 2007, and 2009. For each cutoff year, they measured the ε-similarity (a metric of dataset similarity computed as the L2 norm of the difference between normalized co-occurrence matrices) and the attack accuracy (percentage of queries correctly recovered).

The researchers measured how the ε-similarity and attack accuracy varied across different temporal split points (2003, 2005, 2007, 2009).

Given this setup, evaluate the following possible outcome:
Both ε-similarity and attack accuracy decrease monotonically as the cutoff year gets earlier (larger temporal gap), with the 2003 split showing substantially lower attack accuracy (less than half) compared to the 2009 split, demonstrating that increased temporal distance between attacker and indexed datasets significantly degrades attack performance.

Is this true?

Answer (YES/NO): NO